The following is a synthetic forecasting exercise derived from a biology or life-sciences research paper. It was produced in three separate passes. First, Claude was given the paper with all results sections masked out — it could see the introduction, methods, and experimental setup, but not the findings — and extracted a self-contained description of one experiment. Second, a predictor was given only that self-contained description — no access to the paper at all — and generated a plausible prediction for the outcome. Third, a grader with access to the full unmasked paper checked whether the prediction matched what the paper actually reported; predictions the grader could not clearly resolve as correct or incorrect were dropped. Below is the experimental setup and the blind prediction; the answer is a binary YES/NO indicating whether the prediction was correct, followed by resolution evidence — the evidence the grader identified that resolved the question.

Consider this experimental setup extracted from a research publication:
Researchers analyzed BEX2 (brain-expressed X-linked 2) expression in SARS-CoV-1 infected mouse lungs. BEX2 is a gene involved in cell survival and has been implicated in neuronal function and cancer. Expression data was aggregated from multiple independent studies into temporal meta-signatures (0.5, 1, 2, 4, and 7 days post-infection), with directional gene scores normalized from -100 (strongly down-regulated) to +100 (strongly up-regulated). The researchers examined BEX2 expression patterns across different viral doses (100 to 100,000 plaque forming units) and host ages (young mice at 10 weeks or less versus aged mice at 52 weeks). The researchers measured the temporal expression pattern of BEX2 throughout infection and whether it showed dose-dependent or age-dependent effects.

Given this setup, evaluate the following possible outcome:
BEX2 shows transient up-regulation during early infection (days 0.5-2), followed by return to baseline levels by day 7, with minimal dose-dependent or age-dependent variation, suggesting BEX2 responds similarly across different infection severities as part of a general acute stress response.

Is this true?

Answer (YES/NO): NO